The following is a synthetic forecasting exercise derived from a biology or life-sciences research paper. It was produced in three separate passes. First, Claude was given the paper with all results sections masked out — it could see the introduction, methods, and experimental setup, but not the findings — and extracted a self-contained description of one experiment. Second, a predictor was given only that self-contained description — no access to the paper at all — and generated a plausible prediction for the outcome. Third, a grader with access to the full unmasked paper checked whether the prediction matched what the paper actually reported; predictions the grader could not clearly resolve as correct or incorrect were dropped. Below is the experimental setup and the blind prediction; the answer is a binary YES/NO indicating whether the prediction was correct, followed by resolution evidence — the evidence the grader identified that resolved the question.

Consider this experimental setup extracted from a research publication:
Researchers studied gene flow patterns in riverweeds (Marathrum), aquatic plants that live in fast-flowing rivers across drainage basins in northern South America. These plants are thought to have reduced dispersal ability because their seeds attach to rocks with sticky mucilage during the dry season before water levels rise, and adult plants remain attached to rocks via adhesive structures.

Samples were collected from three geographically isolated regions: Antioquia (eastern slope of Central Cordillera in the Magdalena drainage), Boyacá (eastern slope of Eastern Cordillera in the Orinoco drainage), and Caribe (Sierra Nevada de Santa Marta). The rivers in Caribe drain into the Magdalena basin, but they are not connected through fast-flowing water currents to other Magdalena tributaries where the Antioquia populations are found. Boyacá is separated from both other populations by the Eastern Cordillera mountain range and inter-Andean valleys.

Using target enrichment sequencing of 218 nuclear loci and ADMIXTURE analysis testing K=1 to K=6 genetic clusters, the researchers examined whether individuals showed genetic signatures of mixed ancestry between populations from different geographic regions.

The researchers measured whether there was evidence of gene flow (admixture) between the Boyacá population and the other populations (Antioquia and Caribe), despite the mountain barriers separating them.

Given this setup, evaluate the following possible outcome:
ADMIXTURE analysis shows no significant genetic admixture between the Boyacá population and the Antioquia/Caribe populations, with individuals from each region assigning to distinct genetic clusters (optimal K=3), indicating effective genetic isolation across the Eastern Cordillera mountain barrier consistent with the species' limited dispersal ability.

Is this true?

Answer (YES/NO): NO